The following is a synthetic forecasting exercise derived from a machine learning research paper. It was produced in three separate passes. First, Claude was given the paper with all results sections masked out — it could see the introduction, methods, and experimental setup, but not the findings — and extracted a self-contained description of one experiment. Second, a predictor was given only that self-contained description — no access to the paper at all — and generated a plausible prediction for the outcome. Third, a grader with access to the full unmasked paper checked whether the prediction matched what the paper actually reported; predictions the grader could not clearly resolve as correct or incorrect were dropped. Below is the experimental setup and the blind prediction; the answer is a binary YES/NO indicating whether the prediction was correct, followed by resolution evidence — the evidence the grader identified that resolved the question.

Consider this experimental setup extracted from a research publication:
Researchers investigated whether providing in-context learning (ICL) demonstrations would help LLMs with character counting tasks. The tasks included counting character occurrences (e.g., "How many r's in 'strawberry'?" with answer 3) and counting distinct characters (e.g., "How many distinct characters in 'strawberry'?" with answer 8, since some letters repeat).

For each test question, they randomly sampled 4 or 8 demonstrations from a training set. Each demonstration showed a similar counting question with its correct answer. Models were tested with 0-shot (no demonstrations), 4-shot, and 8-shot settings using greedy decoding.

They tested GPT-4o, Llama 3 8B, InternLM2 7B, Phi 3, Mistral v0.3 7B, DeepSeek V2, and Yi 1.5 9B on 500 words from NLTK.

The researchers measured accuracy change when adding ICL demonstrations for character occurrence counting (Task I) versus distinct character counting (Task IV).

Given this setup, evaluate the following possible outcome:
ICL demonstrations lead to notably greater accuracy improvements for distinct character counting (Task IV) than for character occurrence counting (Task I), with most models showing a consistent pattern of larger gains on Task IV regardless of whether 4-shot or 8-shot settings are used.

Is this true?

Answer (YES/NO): NO